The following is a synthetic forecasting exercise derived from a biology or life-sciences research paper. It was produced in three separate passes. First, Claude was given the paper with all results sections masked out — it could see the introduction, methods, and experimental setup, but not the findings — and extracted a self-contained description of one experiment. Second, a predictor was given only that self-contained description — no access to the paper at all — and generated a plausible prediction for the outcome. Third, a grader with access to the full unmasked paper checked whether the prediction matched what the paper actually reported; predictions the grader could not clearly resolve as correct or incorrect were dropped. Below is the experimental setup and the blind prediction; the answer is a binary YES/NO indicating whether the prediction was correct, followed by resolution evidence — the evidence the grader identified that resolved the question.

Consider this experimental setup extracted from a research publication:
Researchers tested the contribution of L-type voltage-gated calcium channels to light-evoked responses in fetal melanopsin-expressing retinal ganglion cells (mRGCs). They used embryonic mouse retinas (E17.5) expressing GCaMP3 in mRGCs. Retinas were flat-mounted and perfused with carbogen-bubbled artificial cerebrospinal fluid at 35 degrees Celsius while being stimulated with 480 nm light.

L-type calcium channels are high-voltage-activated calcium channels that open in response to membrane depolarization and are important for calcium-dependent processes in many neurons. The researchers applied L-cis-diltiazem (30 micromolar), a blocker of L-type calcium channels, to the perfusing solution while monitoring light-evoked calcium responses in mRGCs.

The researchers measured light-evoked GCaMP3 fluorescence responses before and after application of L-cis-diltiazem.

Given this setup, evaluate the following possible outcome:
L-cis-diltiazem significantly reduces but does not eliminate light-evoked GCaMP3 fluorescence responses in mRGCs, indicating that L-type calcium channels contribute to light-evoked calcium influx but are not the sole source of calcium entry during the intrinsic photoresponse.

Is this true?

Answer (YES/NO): YES